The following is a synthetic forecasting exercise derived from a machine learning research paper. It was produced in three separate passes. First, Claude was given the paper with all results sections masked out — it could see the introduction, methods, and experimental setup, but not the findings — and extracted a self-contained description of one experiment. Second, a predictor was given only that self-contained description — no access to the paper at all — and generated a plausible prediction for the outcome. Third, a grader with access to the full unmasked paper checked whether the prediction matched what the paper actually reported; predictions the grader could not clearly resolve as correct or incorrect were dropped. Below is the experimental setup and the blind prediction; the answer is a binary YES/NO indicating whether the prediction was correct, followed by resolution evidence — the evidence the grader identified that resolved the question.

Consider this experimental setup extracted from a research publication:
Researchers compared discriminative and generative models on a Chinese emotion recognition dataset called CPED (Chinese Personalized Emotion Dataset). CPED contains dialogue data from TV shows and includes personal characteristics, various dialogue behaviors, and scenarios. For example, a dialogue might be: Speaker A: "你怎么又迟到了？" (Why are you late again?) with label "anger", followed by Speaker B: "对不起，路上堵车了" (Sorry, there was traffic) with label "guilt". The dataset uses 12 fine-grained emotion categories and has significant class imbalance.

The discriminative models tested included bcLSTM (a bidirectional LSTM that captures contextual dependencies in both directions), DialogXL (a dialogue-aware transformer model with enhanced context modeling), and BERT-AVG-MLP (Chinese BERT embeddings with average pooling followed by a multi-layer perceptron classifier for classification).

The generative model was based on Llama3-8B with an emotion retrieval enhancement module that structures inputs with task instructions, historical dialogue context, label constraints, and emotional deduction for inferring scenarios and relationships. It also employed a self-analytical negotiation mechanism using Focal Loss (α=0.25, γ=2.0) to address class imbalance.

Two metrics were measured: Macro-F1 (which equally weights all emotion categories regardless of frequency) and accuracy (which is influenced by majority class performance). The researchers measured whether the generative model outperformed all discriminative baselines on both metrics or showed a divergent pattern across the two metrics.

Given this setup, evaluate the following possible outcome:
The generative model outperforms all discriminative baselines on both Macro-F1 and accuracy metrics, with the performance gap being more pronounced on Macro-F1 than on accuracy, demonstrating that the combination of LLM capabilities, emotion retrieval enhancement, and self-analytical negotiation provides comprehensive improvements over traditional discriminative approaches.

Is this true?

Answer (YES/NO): NO